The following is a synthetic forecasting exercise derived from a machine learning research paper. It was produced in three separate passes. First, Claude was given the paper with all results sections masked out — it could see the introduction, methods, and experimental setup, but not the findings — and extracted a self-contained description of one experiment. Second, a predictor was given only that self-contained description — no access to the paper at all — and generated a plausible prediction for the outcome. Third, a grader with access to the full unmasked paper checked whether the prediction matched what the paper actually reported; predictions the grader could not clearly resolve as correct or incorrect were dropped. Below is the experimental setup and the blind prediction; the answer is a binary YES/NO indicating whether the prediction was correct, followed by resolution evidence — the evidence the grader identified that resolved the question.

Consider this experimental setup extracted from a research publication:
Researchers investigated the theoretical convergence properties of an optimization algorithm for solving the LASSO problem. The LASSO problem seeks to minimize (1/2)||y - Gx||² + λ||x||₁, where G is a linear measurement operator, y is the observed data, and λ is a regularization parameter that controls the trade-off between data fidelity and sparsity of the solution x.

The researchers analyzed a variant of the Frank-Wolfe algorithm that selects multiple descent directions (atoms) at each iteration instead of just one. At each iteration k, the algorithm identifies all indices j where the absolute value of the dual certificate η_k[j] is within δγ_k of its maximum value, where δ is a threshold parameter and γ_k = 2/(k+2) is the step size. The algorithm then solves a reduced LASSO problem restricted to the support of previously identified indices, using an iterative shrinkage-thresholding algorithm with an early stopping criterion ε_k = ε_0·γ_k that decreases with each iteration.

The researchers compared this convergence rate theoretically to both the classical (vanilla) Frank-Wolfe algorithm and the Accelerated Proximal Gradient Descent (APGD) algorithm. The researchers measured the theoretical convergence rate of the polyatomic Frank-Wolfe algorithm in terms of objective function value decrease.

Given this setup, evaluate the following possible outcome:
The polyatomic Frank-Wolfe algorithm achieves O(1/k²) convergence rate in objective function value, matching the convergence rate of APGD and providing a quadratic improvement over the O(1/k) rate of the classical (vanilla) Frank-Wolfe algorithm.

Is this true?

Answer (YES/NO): NO